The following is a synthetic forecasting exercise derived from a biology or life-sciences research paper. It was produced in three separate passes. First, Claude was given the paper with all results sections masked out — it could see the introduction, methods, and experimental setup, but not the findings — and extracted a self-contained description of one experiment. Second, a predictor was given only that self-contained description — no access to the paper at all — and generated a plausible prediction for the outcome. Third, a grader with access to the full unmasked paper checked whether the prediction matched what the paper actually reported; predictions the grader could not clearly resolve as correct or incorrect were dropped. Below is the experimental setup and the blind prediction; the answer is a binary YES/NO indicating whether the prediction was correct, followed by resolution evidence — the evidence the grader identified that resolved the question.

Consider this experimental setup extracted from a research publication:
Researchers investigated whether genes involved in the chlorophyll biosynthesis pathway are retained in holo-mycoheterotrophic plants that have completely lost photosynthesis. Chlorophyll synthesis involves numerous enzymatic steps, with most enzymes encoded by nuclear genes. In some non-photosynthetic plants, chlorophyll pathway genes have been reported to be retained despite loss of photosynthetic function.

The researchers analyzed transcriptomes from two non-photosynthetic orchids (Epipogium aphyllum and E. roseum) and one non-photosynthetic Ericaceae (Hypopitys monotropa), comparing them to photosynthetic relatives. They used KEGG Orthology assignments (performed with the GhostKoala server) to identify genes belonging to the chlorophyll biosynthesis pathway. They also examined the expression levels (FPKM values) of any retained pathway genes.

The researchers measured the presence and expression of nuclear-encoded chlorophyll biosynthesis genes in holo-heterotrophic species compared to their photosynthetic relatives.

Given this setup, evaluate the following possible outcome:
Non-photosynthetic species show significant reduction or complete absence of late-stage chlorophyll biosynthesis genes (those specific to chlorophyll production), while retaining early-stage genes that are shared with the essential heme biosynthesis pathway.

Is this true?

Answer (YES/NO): NO